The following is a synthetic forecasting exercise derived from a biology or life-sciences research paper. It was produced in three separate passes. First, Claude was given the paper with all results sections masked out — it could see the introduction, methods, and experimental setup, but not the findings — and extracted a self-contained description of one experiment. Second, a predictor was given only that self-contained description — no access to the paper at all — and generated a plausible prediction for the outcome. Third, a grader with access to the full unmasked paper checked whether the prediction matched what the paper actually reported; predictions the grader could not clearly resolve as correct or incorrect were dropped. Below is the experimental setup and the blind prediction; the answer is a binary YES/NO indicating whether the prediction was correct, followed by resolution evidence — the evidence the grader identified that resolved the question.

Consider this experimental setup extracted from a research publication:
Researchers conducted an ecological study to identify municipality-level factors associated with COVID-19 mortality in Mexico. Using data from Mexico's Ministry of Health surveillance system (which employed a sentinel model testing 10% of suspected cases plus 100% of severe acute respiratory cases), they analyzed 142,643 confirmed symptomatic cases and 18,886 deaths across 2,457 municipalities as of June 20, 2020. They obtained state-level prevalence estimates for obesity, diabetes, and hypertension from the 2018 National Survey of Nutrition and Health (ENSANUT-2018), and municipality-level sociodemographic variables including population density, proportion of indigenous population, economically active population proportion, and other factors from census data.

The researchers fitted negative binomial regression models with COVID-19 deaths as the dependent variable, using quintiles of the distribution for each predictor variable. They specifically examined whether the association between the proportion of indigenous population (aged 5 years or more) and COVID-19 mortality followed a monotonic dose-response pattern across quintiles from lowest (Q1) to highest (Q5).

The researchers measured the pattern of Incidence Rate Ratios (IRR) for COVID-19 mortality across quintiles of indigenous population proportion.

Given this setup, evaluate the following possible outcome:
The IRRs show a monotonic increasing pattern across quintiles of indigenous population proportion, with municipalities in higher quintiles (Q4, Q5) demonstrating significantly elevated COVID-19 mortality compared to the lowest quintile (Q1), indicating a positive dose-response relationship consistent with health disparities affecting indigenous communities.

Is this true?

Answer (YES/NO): NO